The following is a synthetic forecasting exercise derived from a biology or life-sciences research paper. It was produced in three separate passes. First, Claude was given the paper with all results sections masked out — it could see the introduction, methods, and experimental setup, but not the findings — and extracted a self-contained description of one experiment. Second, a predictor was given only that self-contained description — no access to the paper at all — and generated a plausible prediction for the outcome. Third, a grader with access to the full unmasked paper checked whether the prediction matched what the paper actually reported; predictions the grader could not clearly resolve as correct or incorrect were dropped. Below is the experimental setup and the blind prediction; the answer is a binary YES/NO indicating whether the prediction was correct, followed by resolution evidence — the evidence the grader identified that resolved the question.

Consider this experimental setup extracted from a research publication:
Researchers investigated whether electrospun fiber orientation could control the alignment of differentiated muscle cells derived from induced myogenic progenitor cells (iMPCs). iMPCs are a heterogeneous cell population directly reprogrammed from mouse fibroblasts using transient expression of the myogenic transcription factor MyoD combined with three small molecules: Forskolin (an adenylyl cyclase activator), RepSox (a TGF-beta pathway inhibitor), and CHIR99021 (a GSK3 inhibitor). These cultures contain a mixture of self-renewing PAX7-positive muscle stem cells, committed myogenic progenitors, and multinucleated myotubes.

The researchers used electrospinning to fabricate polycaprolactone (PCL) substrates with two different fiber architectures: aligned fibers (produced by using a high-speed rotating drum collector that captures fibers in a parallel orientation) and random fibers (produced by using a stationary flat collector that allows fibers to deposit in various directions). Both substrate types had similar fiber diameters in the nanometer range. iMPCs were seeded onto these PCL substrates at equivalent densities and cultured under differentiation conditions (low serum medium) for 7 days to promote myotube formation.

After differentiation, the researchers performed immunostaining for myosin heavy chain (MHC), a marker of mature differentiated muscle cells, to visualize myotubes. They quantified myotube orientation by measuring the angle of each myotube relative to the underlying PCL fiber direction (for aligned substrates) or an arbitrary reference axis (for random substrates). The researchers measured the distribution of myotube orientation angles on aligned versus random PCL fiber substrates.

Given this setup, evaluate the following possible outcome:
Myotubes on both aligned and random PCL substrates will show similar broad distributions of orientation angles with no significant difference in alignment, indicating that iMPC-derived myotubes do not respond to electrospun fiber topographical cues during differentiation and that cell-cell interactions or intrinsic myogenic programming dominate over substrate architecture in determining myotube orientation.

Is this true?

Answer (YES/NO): NO